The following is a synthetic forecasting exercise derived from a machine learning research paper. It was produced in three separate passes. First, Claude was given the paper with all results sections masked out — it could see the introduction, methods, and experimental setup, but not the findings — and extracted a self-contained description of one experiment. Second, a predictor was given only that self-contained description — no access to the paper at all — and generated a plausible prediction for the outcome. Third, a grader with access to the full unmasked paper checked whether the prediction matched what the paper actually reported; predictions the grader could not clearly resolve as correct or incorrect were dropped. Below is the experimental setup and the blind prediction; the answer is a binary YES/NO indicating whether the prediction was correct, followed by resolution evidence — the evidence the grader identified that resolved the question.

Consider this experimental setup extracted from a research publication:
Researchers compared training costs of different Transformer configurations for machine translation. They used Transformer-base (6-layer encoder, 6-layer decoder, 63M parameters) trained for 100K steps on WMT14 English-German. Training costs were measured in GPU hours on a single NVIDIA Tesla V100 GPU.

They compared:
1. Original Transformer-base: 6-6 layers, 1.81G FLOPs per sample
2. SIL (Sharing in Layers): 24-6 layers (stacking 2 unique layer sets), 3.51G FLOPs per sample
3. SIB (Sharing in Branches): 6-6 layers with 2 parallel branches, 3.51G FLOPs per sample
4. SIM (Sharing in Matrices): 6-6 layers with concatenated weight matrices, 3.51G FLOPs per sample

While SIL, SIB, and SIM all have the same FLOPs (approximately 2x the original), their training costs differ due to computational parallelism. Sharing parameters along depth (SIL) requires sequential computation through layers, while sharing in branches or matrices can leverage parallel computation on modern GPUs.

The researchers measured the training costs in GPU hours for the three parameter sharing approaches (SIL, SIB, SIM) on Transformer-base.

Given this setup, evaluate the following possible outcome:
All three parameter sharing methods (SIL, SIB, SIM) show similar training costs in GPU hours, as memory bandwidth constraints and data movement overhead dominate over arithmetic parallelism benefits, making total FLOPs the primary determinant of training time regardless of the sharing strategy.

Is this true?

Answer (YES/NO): NO